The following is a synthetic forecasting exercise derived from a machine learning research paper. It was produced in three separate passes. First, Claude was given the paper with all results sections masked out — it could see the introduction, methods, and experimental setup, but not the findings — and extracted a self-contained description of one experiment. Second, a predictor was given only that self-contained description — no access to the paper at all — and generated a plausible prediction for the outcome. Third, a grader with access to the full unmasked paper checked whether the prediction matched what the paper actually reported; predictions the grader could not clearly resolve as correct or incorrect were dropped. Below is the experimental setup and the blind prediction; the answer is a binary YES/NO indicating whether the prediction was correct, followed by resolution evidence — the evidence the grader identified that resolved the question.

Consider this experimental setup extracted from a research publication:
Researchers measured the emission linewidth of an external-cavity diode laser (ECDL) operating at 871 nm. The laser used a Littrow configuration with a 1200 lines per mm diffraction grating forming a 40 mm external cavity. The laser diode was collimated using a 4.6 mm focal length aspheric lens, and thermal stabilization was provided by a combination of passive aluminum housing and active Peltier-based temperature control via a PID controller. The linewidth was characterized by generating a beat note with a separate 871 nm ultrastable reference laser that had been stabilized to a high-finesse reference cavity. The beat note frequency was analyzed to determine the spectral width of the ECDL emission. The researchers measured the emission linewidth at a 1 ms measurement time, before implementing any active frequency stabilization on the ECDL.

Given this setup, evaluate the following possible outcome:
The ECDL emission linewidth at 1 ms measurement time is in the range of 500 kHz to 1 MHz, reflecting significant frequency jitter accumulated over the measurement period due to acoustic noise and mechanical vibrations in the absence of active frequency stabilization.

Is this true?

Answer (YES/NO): YES